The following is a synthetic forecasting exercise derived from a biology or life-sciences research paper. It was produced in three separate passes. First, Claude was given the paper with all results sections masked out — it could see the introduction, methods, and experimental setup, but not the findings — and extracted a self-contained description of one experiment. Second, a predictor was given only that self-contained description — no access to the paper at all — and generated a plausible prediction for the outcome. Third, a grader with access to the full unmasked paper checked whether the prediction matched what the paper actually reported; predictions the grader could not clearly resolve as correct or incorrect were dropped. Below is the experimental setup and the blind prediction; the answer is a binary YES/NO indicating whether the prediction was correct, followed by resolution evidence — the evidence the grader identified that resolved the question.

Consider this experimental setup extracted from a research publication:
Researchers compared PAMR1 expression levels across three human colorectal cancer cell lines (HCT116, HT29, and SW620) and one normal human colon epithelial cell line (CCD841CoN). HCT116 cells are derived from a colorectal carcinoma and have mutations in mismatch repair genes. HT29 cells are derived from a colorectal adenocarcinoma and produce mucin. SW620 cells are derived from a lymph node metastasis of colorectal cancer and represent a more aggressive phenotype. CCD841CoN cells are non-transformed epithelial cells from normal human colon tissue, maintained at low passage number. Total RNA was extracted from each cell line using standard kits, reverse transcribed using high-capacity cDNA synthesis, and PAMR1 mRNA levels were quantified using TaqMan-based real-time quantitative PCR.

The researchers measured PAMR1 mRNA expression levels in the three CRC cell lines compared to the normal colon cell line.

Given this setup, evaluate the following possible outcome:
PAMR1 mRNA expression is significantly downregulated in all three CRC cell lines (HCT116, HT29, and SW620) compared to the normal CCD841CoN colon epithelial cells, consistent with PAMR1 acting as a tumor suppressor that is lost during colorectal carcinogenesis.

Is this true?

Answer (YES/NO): YES